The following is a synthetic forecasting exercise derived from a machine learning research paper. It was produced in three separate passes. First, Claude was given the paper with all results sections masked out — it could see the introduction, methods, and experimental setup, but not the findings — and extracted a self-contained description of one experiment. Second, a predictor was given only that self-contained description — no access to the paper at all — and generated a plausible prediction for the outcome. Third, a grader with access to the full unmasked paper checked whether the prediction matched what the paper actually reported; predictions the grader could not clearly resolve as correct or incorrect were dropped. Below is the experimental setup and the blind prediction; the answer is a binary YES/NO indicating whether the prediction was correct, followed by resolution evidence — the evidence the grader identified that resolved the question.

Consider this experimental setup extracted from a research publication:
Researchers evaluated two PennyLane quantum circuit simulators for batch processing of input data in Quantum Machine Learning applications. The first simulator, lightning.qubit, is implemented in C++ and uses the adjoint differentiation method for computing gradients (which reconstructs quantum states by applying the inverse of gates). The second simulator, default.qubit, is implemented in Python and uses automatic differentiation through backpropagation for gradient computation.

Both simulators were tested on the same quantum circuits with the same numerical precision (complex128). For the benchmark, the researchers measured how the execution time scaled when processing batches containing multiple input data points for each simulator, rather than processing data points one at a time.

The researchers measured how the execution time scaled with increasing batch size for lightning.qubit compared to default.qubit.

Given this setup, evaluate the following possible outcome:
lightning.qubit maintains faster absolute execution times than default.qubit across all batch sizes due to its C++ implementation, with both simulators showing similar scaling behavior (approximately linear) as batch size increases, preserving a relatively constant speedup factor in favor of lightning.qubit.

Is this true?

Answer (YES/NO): NO